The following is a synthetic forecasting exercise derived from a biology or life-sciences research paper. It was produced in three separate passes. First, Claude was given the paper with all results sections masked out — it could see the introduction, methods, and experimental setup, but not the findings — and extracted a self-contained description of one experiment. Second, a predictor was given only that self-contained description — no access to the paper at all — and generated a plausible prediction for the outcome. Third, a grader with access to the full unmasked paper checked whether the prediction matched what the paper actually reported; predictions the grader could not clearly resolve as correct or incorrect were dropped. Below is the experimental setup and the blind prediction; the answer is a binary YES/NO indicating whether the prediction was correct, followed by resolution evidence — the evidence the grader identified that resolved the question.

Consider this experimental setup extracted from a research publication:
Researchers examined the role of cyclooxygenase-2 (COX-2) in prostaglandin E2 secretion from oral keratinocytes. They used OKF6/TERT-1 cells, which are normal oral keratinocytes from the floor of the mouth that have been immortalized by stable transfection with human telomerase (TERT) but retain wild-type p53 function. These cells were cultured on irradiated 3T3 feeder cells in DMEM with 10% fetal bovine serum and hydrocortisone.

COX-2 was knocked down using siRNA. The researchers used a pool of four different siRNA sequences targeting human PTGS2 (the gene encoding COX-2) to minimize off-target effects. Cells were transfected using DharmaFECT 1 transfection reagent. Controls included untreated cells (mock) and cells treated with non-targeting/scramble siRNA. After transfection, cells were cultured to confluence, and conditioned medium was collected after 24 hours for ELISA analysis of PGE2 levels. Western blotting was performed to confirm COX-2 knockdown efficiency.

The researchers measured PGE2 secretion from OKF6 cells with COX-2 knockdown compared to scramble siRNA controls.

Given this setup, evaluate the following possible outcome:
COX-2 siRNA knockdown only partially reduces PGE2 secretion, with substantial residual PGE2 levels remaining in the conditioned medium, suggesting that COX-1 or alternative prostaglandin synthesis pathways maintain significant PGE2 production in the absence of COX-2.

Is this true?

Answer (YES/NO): NO